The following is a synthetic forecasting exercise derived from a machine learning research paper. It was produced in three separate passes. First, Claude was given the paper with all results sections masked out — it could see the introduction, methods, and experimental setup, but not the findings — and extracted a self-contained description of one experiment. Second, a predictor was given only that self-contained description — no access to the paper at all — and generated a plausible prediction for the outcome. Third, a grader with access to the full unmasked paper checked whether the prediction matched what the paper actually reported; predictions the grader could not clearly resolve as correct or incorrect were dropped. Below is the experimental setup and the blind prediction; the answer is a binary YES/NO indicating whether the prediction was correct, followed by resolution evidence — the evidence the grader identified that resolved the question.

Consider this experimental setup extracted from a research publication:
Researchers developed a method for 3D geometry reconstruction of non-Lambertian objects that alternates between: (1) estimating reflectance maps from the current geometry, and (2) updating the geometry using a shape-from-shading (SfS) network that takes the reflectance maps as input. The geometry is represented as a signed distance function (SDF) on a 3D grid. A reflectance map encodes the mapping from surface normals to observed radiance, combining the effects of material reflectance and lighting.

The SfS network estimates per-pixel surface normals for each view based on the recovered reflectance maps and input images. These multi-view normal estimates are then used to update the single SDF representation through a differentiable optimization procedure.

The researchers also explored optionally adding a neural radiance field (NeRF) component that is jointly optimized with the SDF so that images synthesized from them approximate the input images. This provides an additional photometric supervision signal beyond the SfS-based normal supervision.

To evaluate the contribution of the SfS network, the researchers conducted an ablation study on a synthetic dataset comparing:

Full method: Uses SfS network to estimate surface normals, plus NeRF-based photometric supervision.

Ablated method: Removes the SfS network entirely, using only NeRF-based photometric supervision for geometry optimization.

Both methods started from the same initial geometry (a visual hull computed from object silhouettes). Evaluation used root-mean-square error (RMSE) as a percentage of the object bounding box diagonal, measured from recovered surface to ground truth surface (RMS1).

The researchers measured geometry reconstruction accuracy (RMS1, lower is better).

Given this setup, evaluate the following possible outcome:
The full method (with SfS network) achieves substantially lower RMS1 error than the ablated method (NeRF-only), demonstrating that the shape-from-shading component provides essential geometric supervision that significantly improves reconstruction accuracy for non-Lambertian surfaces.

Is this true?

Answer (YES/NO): NO